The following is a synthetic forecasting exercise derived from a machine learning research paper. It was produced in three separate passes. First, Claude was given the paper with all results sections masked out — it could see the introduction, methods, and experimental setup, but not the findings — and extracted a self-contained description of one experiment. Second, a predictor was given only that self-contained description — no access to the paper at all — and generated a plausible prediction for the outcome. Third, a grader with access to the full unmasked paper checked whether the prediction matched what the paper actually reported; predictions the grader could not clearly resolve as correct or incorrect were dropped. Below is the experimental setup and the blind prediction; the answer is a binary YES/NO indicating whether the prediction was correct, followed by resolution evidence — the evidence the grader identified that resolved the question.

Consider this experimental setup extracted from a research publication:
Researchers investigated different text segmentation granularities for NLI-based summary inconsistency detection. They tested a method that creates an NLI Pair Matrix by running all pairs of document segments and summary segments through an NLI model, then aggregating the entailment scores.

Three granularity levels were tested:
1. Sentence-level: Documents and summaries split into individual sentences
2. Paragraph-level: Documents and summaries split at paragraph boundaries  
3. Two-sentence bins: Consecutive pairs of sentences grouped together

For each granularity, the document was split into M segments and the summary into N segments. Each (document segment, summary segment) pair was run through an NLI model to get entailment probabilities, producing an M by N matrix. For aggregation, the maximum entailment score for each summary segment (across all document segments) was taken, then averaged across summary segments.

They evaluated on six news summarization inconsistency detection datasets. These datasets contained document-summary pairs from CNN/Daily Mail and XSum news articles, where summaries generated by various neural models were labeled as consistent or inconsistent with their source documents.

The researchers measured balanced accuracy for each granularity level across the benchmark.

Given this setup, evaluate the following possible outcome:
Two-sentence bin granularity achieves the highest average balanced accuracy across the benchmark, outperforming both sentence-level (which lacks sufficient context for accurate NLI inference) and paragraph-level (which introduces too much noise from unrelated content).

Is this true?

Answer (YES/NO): NO